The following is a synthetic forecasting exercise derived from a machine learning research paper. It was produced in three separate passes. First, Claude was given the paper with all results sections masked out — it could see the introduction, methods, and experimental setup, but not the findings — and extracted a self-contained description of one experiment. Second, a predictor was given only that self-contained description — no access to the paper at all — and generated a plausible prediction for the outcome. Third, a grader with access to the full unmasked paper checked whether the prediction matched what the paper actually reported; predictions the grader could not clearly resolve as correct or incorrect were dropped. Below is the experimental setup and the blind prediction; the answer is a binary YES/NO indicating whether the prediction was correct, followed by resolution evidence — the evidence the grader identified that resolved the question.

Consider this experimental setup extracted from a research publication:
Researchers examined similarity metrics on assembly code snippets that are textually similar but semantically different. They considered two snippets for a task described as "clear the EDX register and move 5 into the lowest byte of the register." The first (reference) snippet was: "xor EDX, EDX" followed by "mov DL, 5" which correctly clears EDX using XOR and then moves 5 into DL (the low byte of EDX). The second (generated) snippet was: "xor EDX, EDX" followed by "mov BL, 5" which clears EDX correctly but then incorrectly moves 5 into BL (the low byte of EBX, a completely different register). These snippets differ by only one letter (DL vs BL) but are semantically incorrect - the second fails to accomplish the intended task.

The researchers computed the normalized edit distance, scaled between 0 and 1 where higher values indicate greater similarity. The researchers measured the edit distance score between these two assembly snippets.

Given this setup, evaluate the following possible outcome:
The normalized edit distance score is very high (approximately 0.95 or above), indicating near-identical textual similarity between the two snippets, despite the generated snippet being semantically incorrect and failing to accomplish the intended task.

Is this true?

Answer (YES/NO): YES